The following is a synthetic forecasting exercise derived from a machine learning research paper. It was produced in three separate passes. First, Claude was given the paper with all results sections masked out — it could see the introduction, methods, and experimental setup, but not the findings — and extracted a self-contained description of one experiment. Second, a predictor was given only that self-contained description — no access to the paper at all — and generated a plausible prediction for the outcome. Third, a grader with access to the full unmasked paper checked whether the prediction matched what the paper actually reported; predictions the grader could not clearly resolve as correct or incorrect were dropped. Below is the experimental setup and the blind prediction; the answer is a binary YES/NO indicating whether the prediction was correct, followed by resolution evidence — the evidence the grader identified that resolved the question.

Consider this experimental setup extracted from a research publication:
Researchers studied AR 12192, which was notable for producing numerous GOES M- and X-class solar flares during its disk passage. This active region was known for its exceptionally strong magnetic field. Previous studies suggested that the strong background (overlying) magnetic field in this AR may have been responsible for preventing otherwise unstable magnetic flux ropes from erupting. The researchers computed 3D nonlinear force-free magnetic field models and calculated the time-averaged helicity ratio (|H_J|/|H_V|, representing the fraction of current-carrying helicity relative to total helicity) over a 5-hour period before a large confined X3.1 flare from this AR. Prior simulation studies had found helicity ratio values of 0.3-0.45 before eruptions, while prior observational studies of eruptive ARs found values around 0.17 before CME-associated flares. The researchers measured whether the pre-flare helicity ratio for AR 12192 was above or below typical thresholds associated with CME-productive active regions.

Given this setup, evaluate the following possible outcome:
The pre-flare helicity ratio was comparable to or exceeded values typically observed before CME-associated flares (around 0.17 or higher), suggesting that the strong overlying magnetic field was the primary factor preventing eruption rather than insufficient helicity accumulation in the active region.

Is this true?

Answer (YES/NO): NO